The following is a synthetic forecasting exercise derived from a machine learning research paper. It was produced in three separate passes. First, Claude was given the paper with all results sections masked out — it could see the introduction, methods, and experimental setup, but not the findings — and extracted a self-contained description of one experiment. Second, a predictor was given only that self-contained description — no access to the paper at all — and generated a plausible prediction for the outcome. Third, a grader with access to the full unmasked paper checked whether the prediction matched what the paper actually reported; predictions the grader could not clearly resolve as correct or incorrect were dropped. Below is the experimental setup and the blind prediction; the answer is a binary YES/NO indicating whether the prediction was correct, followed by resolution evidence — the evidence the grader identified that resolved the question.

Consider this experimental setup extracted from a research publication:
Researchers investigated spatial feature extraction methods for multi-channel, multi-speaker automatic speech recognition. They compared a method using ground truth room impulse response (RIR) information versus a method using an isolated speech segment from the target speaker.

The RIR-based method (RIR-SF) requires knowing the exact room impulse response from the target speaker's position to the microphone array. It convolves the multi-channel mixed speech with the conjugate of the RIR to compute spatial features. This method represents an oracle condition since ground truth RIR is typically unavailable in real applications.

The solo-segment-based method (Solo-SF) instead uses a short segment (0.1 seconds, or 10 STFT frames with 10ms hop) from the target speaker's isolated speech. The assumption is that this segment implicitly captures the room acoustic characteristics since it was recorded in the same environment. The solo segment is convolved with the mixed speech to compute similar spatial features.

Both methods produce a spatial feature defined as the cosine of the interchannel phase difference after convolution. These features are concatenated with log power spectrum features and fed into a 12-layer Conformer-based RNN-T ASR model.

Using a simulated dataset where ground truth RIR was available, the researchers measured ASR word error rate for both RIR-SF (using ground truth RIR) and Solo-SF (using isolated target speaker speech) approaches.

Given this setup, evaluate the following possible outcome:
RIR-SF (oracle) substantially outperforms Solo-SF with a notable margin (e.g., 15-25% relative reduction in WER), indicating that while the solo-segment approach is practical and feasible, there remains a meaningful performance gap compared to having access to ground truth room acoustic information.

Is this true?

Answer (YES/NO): NO